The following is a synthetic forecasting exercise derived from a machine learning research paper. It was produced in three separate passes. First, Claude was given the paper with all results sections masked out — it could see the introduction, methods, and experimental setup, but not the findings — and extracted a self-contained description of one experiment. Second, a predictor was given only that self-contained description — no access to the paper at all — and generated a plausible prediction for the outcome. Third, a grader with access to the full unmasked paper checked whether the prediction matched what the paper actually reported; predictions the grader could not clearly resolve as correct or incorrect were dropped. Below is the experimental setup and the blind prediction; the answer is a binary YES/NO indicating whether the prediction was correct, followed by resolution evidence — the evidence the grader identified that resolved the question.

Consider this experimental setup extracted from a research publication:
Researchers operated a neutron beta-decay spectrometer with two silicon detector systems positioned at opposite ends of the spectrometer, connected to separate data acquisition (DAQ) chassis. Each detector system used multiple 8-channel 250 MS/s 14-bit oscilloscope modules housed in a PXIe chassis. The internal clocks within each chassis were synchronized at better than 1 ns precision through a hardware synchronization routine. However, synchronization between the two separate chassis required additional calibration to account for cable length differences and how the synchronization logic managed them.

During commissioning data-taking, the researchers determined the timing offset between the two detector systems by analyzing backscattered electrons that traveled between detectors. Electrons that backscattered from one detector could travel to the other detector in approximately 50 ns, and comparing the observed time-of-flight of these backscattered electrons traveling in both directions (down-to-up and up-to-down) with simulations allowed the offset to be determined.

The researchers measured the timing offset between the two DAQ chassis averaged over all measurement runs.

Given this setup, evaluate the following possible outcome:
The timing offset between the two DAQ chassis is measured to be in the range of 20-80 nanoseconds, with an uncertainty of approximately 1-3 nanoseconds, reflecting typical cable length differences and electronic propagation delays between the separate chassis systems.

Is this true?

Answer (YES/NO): NO